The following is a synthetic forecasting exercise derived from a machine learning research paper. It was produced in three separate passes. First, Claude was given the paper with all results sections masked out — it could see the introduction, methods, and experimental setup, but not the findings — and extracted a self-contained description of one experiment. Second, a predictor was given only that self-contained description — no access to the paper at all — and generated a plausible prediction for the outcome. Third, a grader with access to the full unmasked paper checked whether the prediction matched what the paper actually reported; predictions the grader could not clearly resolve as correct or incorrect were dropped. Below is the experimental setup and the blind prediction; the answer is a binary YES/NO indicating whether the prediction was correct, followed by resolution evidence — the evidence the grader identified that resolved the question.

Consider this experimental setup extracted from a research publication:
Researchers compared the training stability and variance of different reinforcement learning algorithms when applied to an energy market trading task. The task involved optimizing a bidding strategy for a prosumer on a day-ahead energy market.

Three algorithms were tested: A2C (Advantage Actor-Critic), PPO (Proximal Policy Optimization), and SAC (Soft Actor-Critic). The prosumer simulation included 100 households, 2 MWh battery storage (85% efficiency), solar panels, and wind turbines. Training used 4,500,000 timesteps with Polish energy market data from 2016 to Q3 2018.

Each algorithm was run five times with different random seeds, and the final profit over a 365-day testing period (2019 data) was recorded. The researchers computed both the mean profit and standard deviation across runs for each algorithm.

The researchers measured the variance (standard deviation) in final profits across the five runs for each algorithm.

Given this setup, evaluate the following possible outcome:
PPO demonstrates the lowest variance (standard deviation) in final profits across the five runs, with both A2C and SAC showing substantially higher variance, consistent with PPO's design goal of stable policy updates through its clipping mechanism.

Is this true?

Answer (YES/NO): NO